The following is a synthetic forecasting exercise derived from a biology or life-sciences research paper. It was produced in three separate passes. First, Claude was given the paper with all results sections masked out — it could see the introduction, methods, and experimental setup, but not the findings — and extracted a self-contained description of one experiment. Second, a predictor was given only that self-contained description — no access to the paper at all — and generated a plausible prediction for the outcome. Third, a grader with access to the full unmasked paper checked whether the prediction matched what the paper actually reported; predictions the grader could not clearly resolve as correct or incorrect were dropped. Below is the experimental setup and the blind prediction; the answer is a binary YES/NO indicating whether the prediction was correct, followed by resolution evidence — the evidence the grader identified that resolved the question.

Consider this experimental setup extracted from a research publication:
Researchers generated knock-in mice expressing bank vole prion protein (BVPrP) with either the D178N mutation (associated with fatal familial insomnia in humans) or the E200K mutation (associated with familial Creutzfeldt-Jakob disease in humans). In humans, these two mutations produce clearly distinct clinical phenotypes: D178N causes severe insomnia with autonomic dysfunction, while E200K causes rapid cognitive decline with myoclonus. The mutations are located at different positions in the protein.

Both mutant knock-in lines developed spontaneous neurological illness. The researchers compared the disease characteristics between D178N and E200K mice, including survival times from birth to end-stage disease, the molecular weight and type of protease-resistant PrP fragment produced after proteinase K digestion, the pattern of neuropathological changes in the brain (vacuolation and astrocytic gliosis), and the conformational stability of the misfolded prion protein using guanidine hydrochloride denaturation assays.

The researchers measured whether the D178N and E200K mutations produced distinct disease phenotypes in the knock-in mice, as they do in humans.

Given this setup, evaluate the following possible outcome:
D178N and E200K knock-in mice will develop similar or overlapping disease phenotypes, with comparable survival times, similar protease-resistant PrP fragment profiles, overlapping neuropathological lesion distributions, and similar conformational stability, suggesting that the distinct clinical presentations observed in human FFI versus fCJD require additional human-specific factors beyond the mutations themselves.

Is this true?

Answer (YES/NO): YES